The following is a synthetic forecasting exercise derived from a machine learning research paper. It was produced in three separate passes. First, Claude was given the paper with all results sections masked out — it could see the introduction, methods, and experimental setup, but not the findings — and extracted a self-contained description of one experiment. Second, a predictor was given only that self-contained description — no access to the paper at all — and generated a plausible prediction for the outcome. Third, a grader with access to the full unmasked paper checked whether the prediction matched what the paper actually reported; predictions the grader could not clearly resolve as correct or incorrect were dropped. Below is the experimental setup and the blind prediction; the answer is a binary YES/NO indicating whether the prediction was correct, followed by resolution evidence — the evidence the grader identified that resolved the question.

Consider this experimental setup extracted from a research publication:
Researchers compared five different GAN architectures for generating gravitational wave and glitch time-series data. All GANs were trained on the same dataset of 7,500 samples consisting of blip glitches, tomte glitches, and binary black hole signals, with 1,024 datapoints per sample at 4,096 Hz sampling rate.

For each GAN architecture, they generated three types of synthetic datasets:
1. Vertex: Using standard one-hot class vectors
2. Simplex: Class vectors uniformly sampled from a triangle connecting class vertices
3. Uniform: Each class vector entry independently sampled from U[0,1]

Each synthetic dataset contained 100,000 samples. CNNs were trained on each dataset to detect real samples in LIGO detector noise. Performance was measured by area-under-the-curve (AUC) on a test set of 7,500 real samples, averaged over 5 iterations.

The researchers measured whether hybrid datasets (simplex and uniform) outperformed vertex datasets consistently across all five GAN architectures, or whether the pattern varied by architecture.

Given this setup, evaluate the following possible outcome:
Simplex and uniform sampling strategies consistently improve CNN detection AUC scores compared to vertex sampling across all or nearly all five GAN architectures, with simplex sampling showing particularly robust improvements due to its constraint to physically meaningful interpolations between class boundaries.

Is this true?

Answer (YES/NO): NO